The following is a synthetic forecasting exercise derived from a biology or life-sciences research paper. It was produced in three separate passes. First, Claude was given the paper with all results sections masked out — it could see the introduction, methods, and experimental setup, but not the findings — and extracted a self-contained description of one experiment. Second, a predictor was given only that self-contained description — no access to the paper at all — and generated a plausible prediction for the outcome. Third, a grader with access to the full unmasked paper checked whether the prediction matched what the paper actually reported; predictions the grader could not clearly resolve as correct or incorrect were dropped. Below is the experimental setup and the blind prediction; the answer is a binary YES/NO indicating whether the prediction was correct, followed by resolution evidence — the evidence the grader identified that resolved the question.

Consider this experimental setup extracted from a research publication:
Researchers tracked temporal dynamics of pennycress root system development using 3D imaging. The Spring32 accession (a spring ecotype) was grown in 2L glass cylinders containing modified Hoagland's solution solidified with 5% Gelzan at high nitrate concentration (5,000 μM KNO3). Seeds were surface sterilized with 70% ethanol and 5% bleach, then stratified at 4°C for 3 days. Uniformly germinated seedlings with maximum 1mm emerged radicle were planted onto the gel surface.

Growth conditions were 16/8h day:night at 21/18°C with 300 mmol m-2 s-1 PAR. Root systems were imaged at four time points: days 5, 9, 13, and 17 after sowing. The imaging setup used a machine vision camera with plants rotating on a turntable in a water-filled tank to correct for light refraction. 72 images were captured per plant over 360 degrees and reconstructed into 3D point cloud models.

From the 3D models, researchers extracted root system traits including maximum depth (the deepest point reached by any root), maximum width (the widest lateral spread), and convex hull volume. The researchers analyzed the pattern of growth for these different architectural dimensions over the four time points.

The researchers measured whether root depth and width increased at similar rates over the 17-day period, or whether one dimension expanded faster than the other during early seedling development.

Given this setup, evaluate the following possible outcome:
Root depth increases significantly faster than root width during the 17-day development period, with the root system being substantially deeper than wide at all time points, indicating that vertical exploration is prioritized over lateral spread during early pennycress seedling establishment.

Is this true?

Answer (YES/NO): NO